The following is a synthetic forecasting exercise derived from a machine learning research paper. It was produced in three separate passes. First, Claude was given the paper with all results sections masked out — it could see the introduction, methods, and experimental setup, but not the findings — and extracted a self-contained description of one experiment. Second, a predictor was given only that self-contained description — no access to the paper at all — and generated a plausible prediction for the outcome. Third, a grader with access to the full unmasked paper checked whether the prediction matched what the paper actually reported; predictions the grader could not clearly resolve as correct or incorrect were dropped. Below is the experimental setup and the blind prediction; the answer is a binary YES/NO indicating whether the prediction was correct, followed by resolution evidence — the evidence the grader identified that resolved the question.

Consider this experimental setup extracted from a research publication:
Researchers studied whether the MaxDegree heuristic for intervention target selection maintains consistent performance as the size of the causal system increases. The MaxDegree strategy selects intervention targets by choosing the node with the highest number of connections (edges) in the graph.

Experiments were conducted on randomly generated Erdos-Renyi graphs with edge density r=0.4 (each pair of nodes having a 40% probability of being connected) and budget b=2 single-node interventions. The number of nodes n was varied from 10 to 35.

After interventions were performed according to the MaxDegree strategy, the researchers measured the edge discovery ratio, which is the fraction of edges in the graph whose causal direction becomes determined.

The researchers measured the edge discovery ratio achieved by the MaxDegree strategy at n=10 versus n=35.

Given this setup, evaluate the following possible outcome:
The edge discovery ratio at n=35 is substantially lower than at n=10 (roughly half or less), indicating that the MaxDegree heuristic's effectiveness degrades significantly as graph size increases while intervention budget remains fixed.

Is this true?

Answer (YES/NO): NO